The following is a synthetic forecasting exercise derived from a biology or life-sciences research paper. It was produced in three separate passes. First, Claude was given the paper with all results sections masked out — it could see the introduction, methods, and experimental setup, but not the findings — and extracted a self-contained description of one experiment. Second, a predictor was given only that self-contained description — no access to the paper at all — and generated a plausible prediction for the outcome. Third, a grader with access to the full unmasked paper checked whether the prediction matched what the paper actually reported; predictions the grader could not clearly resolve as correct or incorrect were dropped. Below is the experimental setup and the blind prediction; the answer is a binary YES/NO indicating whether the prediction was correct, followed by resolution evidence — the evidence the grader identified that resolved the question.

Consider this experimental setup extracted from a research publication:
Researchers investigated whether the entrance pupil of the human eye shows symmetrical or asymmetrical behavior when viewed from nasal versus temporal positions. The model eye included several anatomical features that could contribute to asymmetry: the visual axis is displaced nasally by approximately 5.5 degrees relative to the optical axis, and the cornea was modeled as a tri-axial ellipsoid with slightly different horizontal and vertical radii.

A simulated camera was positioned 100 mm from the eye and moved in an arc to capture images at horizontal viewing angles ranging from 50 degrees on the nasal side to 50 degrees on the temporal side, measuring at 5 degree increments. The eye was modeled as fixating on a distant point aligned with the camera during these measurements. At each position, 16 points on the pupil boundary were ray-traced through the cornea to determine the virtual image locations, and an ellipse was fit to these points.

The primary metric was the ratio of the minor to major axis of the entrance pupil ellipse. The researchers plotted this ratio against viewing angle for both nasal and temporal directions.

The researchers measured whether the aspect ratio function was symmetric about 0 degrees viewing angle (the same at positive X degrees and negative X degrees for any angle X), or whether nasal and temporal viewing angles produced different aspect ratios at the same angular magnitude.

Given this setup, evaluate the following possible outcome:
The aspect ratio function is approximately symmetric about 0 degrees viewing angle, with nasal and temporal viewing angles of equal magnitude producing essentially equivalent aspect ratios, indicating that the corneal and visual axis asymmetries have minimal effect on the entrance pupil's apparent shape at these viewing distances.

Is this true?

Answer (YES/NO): NO